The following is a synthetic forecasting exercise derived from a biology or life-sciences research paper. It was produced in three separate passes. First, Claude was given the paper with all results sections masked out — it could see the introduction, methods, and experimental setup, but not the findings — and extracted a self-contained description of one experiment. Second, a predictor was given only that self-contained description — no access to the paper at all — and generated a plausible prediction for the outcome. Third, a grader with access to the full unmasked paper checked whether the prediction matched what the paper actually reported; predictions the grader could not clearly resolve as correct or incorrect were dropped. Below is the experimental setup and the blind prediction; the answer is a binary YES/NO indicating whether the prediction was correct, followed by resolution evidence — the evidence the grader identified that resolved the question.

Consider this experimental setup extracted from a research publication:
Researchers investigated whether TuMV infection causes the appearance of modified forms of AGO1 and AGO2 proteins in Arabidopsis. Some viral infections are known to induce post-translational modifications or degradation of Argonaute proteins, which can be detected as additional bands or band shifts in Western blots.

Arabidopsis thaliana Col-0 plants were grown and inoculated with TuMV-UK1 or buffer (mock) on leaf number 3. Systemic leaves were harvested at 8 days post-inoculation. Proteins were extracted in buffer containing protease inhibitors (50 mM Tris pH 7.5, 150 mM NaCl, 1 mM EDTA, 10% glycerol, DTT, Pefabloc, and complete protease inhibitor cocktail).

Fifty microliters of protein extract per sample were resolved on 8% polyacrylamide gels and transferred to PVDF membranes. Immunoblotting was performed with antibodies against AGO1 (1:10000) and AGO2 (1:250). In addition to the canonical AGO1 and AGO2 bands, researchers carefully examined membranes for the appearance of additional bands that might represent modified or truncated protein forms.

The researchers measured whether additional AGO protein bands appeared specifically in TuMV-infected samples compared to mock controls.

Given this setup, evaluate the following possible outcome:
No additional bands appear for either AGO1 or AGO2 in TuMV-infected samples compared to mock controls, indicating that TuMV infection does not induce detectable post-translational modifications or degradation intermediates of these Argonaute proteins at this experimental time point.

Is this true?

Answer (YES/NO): NO